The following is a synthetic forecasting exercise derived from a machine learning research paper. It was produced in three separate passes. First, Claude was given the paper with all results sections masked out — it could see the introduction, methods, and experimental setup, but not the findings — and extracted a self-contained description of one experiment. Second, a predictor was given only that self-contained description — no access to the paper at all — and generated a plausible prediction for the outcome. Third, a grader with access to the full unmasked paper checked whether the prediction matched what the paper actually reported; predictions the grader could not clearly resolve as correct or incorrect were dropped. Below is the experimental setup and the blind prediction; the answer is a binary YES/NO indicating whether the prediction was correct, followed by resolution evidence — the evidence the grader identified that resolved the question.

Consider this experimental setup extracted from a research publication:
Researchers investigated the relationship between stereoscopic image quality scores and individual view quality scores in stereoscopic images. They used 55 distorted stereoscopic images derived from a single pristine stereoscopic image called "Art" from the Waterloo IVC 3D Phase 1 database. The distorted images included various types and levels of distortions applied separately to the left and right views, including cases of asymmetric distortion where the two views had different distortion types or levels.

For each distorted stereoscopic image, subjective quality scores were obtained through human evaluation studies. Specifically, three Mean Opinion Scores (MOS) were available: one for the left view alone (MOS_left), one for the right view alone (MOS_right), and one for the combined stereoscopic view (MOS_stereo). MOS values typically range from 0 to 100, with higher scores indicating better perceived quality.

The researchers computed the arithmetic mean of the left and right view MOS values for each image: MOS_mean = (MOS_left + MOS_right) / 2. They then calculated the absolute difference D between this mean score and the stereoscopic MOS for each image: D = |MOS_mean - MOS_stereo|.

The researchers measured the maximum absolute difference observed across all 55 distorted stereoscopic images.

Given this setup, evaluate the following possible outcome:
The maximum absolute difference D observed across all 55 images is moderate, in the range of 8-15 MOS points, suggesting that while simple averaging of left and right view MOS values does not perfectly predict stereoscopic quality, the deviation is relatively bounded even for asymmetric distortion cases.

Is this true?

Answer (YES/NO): NO